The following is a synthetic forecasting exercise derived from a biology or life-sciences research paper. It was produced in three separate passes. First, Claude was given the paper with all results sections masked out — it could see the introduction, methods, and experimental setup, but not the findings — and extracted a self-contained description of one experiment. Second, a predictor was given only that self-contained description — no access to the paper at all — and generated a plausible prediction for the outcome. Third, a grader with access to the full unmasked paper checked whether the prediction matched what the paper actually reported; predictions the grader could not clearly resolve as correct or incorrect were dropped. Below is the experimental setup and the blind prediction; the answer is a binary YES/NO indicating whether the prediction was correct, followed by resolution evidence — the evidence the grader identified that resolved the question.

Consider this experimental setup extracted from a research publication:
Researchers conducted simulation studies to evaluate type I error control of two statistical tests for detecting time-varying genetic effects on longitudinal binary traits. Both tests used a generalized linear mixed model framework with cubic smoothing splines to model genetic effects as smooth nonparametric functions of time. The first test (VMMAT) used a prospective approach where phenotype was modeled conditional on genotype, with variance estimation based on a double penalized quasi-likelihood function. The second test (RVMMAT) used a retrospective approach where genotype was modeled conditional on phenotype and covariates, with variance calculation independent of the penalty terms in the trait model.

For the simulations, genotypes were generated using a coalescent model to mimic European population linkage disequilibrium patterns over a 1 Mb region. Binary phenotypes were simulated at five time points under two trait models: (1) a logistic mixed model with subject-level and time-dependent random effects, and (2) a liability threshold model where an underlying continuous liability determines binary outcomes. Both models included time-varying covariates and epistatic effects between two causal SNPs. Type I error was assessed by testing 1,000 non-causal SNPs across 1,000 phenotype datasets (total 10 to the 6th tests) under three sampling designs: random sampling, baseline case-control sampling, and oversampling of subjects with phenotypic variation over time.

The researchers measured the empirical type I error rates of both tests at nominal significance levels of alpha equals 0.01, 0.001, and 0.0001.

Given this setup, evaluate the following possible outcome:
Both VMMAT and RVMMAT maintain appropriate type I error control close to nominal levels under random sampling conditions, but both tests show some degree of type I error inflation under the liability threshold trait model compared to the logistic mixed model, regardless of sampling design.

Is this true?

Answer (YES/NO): NO